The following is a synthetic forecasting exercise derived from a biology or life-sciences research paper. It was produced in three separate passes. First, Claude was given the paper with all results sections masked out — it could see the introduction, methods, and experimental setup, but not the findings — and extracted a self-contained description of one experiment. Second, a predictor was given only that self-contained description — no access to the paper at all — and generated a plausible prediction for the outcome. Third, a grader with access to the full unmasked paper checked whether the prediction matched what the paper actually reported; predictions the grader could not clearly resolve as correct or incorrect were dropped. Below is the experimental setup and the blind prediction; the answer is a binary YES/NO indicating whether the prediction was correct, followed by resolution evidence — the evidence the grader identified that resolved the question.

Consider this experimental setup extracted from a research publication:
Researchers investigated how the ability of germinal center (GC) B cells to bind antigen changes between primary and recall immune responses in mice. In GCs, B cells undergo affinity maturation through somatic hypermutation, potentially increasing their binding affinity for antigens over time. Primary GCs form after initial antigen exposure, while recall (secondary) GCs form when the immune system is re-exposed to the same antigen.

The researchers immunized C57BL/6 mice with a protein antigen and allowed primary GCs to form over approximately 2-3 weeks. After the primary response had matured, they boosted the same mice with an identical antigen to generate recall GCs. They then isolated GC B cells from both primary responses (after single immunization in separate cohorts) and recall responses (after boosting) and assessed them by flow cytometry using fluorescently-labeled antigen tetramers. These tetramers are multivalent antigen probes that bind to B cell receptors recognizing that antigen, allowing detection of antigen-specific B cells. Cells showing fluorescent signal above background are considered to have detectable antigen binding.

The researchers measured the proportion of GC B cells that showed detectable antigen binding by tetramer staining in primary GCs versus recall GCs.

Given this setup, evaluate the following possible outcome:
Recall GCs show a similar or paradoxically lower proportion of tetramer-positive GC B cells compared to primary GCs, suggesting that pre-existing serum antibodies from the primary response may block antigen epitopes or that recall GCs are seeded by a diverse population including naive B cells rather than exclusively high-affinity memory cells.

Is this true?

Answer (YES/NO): YES